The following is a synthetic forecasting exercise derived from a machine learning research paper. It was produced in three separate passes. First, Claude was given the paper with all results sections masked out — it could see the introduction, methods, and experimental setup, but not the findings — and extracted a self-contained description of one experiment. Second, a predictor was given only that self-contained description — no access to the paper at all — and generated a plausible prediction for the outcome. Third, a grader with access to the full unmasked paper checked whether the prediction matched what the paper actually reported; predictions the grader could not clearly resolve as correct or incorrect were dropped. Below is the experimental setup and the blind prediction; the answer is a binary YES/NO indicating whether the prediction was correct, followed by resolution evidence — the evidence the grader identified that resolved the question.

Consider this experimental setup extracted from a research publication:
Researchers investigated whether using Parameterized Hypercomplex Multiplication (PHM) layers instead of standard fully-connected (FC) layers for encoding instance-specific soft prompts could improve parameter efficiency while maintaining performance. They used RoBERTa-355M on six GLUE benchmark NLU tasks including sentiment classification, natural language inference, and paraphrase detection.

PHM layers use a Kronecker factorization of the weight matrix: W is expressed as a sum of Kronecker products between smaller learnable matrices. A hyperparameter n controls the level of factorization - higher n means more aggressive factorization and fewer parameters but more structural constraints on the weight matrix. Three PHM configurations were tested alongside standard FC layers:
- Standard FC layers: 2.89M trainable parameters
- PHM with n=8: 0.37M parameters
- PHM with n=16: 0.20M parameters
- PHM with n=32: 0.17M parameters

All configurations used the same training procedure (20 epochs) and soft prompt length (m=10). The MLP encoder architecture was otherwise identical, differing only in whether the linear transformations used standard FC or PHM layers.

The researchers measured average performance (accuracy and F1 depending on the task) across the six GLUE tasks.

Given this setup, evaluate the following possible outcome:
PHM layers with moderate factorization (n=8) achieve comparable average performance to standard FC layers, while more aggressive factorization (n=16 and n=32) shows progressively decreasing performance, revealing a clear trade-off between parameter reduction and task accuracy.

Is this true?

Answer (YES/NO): NO